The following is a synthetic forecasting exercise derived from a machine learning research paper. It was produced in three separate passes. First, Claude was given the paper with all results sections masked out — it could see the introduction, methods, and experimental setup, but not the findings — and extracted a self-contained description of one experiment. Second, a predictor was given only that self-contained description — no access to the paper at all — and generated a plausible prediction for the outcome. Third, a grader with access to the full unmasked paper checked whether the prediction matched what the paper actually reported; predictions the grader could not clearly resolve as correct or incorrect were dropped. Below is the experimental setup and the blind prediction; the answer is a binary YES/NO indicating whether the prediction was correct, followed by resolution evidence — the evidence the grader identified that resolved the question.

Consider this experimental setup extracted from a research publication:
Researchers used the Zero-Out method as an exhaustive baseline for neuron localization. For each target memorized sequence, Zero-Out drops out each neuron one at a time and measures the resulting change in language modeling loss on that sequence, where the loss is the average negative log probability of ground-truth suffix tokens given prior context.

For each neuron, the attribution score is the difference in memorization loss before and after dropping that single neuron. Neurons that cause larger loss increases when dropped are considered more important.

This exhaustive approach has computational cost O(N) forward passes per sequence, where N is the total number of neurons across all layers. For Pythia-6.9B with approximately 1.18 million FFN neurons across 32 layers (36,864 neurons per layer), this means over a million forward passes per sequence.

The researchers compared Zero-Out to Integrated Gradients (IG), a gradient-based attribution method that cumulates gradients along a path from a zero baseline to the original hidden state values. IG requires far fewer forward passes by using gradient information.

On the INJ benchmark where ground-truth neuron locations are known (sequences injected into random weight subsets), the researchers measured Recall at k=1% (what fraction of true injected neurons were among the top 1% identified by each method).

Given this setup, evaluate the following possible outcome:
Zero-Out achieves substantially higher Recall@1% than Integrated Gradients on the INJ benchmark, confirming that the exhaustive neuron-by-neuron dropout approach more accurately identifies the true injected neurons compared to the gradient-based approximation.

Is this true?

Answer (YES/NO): NO